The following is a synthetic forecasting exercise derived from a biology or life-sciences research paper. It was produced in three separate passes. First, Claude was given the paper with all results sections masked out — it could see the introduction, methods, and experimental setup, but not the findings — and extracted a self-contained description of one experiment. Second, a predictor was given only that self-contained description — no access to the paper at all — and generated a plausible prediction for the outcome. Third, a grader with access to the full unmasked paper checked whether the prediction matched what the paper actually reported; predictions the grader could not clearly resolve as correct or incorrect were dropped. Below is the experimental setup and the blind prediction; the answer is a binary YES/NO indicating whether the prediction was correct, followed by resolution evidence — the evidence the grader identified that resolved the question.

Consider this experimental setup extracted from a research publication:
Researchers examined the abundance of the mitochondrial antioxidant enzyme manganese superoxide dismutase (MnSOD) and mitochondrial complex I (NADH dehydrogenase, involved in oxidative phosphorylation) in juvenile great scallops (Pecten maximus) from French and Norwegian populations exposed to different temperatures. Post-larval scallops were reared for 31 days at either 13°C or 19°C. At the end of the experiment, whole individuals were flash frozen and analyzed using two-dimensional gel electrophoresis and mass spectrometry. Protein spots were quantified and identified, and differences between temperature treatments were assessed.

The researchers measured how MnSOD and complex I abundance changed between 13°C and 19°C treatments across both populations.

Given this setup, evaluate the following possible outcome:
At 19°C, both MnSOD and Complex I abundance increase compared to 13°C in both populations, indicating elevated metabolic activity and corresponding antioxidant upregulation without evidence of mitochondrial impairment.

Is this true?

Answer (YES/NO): NO